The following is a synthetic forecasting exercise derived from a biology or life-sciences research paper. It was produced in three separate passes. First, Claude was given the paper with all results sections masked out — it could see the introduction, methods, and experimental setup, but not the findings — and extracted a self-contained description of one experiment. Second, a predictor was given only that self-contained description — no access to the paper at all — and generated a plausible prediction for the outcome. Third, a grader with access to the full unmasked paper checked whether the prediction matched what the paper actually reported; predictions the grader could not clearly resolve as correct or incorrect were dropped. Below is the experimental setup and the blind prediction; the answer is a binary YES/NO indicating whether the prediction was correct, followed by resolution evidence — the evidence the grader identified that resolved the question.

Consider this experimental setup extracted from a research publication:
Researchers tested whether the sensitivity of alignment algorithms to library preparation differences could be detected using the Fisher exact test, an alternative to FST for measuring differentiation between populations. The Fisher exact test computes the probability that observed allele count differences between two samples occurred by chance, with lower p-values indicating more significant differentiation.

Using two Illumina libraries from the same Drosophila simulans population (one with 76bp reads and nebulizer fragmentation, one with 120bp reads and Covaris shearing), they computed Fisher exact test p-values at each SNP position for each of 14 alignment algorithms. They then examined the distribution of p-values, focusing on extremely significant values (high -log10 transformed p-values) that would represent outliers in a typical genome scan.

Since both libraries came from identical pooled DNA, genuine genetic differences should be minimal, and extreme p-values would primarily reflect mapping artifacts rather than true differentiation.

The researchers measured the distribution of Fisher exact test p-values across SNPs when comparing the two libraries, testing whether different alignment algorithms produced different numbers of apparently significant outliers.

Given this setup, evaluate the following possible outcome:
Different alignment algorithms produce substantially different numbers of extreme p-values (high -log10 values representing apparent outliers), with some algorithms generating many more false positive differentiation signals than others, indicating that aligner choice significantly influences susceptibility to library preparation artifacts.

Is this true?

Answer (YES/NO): YES